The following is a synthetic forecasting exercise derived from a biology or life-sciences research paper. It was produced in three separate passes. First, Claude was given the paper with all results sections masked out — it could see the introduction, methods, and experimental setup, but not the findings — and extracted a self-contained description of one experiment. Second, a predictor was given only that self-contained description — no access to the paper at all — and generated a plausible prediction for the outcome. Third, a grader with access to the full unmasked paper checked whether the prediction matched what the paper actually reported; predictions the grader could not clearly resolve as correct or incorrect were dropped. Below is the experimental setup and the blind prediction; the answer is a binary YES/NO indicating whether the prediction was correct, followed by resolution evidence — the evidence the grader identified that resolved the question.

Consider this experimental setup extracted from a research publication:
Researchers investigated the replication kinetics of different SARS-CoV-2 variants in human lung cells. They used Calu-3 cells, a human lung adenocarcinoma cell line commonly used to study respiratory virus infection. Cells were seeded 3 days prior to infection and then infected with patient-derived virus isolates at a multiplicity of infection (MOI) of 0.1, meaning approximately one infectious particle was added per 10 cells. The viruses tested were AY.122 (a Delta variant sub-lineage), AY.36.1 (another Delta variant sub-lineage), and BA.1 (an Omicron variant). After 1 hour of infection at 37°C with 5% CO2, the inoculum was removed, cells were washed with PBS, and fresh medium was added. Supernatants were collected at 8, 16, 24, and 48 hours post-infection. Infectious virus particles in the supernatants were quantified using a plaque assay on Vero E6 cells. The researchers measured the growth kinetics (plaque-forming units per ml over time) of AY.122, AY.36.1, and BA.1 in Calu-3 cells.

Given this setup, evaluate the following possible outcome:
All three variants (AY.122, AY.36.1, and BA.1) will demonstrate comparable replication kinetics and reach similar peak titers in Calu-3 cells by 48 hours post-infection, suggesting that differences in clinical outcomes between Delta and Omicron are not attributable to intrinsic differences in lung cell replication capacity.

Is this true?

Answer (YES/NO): NO